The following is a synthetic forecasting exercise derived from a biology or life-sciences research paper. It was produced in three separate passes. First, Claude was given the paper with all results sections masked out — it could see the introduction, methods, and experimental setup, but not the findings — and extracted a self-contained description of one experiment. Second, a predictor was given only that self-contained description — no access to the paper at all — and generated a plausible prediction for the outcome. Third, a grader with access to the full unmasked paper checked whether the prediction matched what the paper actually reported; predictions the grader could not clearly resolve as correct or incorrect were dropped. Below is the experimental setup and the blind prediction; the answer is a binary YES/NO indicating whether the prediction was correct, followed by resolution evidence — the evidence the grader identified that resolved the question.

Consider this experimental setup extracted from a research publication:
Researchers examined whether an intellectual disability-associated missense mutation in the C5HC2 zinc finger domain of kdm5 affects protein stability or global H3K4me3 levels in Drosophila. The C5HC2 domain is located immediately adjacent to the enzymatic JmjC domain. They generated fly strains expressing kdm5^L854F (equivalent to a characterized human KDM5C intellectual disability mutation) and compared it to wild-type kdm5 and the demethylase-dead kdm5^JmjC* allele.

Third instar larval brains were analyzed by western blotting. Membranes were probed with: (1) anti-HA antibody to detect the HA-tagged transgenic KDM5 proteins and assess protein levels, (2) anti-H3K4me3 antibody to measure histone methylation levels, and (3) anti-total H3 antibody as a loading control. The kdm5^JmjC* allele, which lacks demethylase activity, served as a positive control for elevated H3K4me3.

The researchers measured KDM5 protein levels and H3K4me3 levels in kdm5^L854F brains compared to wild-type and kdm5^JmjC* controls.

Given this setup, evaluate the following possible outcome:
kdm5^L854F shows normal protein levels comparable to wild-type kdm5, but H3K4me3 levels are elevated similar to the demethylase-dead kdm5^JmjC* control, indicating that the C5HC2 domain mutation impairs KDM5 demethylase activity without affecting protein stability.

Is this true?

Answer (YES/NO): NO